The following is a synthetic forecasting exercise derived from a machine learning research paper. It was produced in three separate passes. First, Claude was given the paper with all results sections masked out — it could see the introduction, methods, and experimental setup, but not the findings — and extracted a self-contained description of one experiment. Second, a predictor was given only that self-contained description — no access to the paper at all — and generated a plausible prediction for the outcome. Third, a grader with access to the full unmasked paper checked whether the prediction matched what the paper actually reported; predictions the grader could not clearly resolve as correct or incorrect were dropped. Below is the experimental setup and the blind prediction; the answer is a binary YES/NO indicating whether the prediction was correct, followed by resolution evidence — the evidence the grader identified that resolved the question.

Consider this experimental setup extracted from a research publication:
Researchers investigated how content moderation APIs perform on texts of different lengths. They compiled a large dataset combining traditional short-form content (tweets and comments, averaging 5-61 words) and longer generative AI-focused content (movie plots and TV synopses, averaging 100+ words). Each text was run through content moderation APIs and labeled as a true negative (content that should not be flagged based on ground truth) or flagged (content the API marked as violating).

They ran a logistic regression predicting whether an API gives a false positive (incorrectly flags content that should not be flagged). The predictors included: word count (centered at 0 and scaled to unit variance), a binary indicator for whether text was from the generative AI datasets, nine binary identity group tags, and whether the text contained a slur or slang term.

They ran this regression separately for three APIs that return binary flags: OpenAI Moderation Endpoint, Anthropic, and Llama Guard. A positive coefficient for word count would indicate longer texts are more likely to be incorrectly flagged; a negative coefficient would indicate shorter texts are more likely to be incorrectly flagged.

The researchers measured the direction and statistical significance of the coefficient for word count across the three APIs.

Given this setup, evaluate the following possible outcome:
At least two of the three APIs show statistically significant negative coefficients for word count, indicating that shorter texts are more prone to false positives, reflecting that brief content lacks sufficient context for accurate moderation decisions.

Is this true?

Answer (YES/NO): NO